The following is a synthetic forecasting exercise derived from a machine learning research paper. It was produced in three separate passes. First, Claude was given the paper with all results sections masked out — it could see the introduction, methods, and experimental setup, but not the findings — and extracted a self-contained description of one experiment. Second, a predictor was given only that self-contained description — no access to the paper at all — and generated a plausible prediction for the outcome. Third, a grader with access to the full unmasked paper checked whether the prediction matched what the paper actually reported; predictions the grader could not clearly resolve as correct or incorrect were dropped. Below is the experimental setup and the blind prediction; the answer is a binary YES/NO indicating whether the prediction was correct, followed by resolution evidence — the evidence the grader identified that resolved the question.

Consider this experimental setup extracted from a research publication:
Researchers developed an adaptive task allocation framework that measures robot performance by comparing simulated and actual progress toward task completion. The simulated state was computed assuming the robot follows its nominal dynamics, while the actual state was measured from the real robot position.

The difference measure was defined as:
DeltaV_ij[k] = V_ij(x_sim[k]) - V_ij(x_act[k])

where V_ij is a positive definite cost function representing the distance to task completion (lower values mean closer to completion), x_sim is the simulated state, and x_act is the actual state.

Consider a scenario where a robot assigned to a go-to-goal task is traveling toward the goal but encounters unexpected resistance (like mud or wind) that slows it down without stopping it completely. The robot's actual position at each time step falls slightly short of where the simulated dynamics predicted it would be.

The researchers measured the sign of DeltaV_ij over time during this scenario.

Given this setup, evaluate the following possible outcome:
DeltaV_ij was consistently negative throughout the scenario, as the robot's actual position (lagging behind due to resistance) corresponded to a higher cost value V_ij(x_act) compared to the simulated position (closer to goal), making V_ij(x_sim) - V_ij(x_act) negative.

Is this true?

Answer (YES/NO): YES